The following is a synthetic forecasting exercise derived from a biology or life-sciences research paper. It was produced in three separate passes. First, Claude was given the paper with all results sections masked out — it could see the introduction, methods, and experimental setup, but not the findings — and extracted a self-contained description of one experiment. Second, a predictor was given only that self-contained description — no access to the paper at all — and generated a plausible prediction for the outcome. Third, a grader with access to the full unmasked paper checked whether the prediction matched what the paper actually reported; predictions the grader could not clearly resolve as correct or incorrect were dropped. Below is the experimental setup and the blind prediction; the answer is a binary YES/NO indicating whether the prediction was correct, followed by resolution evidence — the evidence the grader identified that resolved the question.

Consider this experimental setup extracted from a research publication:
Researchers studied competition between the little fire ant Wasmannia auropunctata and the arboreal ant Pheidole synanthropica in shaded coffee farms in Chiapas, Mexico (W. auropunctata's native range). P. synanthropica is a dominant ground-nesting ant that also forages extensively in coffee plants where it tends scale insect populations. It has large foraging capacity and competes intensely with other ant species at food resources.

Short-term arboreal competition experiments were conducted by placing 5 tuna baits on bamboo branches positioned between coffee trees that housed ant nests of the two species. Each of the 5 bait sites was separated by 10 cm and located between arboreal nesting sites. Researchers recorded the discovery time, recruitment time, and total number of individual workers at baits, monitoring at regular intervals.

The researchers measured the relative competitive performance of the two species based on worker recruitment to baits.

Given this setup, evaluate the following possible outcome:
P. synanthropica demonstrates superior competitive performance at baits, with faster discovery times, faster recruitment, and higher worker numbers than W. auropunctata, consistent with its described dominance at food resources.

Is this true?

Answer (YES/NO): YES